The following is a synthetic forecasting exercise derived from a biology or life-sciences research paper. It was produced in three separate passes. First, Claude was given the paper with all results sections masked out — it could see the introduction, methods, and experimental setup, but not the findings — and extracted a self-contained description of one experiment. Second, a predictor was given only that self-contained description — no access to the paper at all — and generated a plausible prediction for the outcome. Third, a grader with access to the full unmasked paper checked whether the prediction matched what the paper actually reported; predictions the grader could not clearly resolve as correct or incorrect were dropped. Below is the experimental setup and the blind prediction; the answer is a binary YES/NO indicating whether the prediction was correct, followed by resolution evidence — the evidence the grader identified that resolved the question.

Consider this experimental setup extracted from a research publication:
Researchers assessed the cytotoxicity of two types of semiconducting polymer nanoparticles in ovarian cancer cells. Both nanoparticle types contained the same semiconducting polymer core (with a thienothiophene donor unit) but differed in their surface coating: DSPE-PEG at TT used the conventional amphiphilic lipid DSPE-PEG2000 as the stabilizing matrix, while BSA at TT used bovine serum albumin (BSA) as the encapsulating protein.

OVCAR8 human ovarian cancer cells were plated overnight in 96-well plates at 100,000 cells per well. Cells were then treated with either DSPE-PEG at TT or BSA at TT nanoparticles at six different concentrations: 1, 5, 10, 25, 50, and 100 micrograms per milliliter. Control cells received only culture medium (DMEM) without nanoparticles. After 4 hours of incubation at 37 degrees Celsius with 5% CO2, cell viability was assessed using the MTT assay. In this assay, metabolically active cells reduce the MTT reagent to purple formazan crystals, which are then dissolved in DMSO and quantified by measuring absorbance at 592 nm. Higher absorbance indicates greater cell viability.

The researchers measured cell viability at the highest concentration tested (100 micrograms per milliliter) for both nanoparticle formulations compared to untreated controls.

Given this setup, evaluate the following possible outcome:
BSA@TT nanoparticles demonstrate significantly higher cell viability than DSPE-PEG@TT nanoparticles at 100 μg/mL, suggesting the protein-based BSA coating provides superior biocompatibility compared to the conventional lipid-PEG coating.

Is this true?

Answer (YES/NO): NO